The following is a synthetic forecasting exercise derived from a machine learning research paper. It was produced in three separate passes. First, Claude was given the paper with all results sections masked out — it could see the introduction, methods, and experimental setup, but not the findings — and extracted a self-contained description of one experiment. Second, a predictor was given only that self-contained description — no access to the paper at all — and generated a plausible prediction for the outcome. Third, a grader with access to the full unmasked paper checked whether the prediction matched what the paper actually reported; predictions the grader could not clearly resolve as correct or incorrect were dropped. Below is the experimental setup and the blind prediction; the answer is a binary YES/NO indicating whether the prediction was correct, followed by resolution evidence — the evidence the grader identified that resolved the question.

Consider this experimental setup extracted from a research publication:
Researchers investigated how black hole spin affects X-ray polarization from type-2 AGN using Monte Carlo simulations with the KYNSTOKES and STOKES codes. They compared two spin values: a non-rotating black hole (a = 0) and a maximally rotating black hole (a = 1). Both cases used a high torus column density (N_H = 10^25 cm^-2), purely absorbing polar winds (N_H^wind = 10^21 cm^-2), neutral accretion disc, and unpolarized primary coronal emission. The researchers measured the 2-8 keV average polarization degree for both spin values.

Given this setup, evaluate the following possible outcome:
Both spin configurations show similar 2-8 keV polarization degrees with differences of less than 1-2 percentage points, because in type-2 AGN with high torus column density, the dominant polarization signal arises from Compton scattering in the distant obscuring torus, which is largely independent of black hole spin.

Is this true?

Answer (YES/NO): YES